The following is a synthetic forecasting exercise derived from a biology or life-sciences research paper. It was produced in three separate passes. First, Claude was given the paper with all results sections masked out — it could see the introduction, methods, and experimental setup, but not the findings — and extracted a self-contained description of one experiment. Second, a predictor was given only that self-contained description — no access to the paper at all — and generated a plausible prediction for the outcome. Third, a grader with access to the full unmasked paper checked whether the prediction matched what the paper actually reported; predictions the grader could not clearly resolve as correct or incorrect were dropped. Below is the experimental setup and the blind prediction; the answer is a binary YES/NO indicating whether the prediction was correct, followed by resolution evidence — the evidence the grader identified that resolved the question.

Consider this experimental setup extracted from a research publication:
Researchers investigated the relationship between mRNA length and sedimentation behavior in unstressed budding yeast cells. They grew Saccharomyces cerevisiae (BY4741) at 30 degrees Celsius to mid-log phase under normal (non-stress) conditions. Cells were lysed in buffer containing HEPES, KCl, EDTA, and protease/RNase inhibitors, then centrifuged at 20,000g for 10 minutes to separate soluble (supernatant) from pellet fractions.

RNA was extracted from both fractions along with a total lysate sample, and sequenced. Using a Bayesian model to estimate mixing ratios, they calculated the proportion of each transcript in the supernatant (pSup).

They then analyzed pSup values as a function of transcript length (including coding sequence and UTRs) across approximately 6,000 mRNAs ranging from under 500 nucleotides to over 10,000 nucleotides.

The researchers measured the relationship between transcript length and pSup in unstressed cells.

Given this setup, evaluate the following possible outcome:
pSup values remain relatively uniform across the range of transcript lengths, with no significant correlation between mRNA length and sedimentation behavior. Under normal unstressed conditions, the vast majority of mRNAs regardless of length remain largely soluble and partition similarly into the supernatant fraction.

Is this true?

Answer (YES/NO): NO